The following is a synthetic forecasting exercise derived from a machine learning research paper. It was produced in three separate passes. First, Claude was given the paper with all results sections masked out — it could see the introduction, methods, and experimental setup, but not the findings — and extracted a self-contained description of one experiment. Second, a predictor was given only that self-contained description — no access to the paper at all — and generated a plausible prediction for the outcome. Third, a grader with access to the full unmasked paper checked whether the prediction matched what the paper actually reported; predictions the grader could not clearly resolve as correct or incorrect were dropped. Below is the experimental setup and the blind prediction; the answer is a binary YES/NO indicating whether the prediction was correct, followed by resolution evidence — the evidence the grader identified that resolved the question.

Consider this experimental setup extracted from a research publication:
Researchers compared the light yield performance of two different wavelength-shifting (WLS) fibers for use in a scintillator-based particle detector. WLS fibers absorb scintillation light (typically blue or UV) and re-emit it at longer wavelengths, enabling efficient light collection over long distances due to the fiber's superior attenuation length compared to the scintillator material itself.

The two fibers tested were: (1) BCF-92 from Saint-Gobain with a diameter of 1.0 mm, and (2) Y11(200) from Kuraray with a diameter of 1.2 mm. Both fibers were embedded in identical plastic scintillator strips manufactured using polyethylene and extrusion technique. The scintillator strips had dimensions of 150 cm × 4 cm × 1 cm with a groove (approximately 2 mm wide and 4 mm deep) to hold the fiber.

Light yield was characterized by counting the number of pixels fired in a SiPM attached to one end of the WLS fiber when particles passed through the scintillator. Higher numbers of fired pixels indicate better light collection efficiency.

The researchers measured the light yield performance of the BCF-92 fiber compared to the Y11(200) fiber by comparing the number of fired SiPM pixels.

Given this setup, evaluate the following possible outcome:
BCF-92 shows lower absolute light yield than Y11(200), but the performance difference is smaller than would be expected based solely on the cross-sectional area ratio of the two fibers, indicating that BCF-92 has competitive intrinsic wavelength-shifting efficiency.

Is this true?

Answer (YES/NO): NO